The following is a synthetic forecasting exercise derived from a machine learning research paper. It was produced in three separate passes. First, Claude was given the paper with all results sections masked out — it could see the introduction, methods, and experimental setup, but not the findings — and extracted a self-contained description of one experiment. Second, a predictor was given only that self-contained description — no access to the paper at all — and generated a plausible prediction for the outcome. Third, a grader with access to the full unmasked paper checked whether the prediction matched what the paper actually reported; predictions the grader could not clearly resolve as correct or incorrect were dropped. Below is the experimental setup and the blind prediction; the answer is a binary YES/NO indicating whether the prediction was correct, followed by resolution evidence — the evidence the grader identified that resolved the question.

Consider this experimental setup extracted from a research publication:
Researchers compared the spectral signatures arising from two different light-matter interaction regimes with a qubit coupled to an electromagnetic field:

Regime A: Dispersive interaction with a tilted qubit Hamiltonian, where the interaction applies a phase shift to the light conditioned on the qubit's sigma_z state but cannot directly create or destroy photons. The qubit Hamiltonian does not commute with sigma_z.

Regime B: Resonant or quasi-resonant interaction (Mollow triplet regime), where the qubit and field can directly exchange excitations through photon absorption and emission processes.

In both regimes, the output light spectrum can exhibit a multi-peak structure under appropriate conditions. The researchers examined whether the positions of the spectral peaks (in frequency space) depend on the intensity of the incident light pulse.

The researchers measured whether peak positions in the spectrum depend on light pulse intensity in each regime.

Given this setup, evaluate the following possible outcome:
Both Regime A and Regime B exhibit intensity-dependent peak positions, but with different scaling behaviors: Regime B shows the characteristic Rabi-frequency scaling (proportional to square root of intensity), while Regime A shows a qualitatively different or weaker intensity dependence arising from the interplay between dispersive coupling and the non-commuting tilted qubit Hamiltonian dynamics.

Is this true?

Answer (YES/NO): NO